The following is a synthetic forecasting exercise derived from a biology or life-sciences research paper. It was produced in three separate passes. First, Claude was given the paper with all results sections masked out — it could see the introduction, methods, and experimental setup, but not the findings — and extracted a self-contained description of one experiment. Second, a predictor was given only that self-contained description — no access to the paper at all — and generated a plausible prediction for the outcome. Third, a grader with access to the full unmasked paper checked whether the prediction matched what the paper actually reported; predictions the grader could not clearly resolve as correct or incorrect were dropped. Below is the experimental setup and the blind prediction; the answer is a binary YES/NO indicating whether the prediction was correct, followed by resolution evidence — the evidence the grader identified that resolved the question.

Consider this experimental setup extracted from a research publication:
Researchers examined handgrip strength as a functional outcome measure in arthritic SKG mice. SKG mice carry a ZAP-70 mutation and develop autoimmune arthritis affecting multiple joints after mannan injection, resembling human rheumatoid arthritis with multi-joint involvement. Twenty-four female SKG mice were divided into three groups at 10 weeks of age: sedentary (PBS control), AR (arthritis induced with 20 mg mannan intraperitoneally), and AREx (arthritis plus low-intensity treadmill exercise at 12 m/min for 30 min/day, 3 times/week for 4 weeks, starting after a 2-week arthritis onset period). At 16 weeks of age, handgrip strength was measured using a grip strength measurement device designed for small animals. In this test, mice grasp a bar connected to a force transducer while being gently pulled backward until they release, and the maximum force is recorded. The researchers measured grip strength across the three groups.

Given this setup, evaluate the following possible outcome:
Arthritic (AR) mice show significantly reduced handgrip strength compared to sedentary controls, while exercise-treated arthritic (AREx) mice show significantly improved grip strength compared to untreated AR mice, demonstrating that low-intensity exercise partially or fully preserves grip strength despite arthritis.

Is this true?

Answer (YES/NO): YES